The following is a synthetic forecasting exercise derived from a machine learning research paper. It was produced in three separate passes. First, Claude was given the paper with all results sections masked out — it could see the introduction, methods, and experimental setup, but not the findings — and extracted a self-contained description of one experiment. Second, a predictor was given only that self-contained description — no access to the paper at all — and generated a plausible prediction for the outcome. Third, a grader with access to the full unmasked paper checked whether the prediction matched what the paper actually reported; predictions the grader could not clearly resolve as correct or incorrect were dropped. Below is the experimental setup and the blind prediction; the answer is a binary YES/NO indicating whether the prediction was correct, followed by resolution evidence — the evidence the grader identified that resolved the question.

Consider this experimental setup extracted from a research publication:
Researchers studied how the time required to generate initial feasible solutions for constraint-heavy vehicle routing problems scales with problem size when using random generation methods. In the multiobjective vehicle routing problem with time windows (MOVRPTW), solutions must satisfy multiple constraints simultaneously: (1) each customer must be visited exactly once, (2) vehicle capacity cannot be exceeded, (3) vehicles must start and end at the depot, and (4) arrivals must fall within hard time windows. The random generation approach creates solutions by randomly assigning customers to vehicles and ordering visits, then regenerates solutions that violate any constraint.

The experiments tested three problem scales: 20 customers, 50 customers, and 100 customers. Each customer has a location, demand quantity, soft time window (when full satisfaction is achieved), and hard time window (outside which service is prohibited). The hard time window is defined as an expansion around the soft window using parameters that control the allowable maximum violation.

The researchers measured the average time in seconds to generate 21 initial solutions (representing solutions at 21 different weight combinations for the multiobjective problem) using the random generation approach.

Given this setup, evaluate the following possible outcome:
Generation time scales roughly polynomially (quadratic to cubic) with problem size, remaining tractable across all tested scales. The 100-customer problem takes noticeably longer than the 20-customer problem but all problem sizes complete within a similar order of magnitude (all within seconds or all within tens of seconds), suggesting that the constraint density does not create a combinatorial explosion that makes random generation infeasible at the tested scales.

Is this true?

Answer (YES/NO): YES